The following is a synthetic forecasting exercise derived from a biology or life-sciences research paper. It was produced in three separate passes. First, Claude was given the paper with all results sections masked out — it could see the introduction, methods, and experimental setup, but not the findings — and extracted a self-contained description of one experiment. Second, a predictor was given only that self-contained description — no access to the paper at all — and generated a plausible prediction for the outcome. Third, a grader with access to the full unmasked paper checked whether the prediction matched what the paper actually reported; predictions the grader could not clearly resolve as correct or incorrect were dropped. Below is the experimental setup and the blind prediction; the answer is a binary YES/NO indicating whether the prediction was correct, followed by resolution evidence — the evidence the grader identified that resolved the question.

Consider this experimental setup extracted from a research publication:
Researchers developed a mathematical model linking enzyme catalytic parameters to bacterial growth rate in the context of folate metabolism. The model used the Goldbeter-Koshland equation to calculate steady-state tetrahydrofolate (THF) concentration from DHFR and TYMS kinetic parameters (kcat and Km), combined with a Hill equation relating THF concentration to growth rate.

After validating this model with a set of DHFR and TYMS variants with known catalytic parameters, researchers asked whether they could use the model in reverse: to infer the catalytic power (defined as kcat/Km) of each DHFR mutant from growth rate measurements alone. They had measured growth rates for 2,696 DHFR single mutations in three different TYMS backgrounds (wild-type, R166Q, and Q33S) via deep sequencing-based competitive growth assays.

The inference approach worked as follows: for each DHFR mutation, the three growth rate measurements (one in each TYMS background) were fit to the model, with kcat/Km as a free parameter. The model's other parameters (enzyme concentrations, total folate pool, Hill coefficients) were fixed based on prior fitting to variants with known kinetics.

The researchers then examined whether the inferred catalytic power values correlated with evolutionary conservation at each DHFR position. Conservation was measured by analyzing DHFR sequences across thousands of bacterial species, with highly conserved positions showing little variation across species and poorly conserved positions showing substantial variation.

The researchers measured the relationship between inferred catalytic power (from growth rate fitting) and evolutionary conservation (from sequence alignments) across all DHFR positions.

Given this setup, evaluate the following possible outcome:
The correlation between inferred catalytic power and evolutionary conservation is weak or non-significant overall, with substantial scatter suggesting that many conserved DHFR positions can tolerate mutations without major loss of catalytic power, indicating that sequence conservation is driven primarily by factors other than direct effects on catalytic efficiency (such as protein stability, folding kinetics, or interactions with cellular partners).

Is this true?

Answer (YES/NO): NO